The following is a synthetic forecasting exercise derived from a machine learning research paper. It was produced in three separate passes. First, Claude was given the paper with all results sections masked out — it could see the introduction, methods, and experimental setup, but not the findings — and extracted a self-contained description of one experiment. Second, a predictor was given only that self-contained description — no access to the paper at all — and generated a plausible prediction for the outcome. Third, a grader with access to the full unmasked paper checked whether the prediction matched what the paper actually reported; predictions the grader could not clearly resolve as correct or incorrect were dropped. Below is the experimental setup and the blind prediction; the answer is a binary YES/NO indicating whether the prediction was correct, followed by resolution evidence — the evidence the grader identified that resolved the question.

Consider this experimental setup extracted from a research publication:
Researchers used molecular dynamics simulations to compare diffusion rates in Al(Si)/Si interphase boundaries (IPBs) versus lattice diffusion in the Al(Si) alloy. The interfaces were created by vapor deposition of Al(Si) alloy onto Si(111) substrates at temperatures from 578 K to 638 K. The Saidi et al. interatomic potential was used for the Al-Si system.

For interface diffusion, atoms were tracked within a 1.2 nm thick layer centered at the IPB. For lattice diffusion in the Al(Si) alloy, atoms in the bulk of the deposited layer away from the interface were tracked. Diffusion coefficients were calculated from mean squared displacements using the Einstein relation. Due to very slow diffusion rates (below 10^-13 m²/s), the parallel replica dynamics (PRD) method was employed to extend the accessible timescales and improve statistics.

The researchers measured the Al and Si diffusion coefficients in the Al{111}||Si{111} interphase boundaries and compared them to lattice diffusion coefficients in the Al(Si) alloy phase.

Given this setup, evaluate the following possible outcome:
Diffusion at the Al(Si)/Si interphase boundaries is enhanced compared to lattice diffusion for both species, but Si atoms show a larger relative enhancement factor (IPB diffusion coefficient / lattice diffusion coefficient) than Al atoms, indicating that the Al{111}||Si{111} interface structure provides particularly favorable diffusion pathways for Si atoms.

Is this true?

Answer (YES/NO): NO